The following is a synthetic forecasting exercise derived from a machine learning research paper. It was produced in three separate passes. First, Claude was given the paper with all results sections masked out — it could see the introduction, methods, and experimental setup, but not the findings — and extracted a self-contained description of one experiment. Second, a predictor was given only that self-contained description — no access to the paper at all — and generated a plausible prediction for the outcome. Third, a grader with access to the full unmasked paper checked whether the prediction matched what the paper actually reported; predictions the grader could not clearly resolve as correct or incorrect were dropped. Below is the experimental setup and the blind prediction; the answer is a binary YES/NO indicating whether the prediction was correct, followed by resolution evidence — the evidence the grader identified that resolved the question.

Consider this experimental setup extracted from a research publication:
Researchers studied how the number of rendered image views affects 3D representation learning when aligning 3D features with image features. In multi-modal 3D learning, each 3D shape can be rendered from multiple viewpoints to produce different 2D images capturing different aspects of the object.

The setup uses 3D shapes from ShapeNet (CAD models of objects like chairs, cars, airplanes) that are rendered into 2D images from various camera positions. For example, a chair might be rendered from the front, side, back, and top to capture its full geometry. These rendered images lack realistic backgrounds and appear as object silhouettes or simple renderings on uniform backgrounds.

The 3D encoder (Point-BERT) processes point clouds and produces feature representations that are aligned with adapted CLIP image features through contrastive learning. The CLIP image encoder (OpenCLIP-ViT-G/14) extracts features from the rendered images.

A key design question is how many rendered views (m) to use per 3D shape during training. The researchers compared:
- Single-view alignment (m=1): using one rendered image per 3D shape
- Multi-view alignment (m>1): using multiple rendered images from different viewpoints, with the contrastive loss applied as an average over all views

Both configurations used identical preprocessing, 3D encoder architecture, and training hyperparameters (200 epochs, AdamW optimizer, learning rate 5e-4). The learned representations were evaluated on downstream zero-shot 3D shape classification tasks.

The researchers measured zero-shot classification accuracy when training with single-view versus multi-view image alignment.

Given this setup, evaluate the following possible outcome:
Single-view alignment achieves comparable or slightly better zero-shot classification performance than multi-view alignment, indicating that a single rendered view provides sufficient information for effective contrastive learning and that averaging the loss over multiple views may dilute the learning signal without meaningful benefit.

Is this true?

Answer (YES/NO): NO